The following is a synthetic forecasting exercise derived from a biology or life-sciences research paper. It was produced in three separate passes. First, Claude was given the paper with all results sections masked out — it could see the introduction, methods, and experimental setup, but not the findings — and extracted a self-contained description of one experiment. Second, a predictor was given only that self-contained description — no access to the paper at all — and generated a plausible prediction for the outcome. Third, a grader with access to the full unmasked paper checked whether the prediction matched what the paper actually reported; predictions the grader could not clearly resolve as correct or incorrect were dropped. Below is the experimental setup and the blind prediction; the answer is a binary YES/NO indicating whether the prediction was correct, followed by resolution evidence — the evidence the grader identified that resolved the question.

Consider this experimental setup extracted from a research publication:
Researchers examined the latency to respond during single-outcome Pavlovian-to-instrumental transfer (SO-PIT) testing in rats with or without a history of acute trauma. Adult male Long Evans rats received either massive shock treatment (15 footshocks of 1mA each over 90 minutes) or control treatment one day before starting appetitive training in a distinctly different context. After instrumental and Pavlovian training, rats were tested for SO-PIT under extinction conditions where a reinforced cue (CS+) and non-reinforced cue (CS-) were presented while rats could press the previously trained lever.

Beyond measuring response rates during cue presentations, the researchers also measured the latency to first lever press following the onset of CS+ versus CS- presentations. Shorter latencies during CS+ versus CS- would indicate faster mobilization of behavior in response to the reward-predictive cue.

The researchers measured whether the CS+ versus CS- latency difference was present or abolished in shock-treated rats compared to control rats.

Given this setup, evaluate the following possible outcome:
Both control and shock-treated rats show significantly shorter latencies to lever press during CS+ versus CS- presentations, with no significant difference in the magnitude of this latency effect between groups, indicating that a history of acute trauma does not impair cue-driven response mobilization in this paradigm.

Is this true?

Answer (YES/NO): NO